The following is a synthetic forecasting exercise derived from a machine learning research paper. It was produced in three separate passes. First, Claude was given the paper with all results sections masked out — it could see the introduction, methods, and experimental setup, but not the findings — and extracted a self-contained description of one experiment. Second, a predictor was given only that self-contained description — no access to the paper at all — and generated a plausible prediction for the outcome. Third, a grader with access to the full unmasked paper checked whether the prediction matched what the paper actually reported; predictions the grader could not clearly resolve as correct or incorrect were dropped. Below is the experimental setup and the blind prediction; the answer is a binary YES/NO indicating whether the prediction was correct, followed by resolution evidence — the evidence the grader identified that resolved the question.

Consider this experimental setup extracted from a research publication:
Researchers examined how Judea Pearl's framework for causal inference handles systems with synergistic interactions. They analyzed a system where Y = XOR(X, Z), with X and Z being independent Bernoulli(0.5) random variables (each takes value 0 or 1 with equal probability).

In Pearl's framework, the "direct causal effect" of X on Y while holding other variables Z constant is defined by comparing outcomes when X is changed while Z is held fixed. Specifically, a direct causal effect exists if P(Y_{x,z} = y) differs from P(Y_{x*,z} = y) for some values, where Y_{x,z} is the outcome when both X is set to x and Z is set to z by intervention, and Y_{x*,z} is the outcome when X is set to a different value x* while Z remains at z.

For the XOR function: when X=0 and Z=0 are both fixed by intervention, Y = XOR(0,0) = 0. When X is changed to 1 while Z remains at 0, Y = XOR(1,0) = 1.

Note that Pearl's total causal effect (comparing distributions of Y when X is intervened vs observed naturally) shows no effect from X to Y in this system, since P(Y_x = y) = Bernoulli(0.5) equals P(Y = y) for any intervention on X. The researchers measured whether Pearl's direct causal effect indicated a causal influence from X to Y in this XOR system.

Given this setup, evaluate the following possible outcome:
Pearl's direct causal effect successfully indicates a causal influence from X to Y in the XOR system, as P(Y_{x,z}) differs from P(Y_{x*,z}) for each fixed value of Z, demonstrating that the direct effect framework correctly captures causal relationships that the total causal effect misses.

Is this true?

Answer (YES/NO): NO